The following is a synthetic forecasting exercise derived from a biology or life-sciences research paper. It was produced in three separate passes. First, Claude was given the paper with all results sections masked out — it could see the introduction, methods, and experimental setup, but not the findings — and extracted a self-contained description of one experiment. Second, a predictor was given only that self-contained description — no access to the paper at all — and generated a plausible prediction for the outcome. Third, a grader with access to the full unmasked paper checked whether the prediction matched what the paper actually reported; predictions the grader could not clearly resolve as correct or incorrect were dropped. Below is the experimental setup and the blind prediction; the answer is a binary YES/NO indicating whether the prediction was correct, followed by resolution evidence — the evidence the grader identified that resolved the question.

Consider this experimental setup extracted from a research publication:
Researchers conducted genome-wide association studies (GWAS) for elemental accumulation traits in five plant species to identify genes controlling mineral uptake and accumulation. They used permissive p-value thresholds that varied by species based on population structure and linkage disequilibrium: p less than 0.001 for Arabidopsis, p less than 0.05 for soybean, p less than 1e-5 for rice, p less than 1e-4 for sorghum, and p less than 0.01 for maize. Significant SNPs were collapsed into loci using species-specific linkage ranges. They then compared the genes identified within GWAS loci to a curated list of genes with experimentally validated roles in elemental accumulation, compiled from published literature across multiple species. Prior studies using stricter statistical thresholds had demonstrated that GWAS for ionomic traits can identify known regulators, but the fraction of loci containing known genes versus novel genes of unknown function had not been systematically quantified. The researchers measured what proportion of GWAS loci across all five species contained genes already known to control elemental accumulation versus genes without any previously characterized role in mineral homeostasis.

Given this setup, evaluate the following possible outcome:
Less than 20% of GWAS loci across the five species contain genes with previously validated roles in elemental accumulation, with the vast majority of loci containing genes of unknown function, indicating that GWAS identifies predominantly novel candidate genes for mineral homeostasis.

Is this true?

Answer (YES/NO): YES